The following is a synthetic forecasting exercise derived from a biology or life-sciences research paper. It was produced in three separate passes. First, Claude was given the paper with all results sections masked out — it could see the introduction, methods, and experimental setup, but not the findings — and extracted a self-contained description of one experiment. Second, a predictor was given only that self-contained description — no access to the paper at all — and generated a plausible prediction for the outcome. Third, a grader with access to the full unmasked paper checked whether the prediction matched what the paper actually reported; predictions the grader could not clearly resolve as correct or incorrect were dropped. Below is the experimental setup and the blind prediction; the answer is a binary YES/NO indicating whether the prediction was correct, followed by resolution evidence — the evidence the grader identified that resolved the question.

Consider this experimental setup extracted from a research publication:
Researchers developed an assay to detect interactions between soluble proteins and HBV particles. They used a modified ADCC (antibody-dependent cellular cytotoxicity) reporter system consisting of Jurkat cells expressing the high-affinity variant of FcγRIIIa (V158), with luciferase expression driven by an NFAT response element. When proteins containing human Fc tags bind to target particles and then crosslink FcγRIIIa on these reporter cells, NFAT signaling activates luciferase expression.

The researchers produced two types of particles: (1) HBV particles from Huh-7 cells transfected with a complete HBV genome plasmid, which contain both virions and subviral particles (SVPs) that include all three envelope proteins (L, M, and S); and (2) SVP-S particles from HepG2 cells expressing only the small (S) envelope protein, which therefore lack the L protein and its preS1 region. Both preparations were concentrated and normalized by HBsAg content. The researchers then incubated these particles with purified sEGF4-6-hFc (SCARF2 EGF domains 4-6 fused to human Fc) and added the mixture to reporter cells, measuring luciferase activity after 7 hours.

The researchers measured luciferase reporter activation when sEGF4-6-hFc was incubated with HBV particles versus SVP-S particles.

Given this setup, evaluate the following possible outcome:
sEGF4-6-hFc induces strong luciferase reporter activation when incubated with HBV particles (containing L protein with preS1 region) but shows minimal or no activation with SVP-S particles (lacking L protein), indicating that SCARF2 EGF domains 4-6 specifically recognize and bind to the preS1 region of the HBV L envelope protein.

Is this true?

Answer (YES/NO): YES